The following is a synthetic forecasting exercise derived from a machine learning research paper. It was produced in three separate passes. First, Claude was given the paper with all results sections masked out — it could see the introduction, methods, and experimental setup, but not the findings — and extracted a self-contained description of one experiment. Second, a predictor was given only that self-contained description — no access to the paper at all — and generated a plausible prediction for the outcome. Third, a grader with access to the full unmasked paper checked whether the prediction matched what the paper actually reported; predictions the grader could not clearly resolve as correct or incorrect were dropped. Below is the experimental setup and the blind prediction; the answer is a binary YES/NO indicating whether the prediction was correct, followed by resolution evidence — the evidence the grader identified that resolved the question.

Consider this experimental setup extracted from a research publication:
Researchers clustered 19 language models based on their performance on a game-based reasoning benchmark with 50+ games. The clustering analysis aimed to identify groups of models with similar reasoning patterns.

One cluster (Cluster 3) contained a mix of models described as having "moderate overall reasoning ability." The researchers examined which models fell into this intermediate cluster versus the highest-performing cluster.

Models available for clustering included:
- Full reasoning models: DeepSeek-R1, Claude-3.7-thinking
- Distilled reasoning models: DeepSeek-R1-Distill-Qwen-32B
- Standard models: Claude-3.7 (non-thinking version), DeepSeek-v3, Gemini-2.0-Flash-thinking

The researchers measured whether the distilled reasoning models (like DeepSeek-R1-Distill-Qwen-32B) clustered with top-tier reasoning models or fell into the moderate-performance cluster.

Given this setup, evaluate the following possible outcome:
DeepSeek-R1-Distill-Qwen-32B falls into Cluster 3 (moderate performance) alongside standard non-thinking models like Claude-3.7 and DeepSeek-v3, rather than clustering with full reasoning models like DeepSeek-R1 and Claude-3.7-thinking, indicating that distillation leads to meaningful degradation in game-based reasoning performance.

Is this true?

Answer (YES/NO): YES